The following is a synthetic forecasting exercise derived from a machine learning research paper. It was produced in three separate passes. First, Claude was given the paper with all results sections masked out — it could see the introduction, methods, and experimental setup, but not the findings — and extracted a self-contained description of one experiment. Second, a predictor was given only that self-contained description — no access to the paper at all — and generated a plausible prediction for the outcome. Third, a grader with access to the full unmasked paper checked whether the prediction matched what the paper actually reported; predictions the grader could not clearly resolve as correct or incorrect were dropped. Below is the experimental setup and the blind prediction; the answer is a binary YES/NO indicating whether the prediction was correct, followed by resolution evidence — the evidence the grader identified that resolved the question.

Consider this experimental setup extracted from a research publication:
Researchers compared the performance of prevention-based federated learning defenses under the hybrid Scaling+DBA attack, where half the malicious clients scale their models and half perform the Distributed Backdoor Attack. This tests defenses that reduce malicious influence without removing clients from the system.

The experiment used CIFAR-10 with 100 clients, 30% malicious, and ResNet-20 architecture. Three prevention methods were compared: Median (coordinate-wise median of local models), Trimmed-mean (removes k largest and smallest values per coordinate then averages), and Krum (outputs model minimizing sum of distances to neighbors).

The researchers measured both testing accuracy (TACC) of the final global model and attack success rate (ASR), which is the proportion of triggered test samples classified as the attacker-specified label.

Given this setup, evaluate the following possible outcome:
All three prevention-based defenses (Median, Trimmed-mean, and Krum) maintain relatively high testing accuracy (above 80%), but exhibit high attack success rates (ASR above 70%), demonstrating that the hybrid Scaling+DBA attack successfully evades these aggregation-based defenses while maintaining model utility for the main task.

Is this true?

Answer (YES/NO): NO